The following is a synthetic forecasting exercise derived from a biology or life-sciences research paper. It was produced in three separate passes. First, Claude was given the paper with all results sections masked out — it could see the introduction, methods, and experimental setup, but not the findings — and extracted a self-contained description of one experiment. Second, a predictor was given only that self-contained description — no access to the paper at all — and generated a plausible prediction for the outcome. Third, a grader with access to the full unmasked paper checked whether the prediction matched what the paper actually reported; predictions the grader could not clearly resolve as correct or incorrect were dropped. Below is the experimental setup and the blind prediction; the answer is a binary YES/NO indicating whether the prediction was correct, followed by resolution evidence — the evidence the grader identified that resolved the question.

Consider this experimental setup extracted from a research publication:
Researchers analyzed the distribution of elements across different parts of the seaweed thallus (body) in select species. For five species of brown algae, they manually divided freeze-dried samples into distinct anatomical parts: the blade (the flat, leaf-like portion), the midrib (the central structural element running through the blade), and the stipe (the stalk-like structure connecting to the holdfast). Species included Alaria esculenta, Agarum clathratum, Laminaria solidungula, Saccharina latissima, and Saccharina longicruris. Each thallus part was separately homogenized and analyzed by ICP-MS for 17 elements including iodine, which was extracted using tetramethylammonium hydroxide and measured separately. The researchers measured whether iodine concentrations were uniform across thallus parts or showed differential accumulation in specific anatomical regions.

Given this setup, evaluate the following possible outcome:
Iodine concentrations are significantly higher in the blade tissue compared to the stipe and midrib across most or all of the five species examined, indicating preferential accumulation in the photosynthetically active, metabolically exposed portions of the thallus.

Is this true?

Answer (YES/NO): NO